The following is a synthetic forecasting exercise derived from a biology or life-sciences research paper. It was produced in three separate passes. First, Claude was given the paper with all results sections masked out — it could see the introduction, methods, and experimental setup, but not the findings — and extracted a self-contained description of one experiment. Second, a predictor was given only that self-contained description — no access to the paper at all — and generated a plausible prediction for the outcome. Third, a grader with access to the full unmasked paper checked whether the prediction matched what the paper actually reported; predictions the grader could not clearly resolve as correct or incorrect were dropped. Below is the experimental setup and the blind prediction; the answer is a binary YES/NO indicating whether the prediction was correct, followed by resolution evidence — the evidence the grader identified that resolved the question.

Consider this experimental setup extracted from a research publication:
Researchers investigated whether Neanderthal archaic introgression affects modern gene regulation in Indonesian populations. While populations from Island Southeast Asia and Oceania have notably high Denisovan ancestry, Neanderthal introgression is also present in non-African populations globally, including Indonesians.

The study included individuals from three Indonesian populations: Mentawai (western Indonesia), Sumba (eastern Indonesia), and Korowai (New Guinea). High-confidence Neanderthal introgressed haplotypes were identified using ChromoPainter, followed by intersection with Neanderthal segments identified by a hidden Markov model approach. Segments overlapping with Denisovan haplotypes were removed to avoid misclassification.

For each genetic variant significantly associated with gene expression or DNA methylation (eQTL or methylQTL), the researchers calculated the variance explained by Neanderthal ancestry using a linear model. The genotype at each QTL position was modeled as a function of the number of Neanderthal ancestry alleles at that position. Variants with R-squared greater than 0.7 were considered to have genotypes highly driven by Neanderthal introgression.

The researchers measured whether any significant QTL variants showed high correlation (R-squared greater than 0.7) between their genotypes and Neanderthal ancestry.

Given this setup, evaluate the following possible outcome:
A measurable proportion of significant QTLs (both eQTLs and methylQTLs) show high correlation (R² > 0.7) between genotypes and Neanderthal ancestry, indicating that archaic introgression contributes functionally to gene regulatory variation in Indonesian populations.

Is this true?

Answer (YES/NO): YES